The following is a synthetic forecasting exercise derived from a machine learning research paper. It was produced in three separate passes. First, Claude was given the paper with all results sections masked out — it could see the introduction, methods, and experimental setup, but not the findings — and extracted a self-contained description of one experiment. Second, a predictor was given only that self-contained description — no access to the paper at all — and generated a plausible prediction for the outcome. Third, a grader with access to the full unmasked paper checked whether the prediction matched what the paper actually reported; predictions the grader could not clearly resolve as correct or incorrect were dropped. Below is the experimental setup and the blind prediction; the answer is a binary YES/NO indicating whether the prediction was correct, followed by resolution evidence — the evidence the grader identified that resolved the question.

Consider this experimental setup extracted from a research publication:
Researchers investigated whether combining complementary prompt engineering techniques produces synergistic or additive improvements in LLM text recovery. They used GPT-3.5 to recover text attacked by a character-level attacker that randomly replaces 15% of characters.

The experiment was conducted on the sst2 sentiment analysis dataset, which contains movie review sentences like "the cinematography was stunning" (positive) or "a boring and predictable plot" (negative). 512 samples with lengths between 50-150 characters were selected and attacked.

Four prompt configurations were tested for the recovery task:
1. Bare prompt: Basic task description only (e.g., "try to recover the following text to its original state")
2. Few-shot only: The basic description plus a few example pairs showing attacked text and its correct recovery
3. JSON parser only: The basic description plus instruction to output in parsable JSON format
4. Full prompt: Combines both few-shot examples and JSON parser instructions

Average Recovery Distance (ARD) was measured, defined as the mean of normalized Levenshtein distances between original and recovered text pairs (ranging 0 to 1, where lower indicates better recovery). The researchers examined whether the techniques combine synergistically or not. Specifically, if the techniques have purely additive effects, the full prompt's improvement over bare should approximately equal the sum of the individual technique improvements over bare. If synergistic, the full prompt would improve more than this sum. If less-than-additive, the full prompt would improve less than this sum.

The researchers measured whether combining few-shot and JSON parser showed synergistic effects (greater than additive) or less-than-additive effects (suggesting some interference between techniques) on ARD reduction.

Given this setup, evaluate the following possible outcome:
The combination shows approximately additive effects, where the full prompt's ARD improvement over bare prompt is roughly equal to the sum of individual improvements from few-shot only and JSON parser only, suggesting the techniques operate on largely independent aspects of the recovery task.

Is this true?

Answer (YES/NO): NO